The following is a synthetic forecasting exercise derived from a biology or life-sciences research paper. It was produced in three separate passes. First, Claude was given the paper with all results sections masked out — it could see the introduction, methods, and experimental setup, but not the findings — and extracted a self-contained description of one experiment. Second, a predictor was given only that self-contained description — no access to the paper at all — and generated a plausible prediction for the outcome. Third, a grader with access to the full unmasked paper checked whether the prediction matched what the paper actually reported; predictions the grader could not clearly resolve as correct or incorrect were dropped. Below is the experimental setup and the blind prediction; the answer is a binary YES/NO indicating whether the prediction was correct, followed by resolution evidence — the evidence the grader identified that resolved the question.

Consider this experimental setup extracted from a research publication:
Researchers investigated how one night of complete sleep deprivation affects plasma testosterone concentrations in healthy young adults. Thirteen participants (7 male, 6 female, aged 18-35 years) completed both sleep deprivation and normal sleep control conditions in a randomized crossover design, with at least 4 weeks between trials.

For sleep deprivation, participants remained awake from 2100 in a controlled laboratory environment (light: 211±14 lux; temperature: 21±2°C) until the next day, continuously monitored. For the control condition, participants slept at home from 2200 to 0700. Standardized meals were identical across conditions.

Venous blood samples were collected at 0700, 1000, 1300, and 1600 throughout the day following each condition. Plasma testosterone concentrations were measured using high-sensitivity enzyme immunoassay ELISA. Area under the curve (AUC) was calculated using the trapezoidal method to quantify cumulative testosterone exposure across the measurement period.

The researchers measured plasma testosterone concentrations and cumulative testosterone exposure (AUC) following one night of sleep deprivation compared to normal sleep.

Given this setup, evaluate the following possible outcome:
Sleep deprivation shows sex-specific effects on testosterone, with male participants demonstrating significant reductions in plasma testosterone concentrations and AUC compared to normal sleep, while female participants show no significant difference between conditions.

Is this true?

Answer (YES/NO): YES